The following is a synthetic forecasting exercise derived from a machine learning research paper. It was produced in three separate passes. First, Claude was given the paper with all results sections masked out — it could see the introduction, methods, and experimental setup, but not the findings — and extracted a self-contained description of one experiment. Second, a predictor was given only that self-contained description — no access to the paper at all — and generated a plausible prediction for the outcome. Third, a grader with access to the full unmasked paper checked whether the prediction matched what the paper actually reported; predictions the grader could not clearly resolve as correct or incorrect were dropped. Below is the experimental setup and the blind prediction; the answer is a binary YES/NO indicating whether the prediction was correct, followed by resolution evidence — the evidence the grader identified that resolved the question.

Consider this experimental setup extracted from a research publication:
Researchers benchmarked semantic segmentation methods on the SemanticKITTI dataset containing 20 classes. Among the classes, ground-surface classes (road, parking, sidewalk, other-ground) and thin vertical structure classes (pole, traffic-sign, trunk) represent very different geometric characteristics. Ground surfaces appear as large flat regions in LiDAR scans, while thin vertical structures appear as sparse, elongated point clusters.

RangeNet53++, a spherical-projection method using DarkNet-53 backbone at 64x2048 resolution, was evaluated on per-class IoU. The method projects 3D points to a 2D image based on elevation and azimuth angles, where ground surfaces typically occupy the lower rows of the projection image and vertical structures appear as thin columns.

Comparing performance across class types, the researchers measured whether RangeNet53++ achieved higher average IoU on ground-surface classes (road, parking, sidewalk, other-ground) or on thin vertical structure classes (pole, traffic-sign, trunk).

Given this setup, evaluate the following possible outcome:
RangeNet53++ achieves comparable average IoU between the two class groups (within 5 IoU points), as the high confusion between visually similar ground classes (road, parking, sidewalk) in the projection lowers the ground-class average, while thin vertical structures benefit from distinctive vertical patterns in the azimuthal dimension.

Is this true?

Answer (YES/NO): NO